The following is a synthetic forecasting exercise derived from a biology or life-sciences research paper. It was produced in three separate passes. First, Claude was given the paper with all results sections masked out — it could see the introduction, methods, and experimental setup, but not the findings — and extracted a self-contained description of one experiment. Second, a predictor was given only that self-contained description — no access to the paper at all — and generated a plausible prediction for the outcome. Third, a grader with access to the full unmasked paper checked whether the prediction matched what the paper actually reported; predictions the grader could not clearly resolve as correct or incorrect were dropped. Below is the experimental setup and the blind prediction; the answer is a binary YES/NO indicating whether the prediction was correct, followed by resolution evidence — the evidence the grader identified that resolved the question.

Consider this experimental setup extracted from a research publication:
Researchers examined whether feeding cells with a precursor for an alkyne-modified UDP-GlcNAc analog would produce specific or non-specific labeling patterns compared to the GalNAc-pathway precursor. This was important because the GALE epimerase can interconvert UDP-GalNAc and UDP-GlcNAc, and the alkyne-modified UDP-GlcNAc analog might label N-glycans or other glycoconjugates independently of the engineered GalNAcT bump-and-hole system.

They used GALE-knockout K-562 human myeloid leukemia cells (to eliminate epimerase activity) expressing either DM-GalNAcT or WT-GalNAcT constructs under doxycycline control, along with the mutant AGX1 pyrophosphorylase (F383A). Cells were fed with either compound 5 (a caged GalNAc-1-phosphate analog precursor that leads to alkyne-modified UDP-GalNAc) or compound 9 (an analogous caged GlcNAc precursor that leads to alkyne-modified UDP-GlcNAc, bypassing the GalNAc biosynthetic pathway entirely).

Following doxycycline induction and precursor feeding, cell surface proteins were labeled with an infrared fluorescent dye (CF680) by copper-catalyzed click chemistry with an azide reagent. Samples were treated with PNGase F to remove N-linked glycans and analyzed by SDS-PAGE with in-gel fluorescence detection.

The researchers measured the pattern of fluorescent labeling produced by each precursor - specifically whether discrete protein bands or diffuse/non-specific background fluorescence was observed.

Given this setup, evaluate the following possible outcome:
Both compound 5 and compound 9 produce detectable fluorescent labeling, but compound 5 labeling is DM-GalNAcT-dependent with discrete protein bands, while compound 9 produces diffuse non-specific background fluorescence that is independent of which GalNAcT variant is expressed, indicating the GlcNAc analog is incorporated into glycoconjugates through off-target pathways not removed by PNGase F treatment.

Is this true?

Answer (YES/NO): YES